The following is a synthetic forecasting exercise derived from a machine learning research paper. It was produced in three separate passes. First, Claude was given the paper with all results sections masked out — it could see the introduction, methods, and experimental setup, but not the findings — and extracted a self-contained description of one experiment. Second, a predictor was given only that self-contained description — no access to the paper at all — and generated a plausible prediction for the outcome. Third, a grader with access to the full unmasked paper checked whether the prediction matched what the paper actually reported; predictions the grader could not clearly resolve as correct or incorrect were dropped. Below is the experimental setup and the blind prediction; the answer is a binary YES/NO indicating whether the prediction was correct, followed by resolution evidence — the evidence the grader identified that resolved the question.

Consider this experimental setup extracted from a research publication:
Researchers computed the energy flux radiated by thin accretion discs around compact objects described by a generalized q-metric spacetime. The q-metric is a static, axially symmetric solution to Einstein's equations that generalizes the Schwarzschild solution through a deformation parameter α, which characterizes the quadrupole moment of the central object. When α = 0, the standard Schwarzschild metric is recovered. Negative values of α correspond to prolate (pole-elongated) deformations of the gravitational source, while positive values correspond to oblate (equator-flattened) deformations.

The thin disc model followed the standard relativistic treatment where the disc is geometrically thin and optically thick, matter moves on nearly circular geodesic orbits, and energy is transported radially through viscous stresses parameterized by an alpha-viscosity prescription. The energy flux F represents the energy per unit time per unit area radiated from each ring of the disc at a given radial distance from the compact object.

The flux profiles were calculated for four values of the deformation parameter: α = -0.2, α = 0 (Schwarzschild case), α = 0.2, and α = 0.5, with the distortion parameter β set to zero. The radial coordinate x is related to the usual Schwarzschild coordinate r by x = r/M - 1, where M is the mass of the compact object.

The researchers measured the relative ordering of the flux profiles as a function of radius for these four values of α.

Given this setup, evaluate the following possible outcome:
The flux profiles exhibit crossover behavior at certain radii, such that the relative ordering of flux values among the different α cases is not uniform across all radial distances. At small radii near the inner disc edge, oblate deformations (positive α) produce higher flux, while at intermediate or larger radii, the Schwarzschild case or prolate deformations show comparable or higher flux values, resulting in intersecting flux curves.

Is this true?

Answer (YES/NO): NO